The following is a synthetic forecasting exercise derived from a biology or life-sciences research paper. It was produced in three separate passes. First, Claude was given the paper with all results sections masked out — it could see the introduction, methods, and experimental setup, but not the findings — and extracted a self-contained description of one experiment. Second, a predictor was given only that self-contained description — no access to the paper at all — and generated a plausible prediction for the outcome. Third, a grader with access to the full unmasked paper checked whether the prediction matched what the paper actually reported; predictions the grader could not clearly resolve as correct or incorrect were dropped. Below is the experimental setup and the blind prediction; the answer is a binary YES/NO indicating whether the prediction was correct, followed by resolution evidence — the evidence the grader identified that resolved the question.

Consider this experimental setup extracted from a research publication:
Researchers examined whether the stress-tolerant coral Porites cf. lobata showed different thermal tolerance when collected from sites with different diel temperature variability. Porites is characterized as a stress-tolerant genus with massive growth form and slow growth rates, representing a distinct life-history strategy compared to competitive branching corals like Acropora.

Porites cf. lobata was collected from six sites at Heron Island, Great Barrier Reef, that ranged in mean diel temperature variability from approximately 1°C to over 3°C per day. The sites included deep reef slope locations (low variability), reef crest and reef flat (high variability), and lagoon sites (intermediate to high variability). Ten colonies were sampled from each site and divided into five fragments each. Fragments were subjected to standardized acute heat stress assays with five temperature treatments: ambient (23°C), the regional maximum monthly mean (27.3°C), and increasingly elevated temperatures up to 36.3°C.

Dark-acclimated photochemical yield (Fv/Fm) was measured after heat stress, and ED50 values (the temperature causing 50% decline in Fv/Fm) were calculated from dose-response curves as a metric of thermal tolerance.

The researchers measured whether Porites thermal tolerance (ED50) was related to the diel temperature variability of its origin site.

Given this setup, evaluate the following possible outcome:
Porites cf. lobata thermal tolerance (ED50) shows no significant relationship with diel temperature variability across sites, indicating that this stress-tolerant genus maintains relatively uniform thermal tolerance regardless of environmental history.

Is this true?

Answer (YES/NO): NO